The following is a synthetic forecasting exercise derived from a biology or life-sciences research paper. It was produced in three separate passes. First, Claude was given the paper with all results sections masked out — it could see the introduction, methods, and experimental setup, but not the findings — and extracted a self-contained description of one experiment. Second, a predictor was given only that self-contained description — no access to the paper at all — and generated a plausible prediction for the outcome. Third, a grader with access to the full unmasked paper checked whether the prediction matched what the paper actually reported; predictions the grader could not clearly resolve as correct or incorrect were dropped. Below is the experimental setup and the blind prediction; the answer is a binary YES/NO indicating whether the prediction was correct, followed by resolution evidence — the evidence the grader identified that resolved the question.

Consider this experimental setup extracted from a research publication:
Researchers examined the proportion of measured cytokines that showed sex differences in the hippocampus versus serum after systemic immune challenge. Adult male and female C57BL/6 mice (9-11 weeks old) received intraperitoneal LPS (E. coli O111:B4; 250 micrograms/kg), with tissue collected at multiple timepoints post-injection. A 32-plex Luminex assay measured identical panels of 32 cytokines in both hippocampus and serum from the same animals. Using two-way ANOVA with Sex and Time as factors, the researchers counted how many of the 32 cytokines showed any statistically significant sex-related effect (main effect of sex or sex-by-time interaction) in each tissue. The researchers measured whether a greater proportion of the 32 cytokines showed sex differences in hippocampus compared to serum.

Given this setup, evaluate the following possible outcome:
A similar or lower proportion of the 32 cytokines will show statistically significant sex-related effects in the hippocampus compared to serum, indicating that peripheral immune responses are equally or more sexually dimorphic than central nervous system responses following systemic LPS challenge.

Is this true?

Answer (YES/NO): NO